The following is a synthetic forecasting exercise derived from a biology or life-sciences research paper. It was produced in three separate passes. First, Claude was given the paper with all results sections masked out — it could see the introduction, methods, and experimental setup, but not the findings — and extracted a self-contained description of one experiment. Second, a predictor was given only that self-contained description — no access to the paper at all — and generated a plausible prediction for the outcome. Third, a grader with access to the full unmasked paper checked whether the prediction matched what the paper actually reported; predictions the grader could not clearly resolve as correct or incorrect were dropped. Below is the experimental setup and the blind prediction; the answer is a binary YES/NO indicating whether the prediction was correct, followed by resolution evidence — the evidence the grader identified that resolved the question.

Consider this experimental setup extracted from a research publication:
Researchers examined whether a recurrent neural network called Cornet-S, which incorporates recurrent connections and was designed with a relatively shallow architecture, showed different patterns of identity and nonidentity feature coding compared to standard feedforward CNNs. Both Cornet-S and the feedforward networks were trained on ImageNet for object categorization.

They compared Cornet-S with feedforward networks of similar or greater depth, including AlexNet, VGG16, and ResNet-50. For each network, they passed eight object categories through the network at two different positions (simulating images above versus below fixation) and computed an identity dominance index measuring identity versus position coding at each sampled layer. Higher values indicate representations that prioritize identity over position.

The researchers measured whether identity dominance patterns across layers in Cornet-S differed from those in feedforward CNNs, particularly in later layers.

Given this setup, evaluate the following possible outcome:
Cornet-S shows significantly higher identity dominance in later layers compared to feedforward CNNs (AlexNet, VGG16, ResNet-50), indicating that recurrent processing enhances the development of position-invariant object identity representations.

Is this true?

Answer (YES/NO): NO